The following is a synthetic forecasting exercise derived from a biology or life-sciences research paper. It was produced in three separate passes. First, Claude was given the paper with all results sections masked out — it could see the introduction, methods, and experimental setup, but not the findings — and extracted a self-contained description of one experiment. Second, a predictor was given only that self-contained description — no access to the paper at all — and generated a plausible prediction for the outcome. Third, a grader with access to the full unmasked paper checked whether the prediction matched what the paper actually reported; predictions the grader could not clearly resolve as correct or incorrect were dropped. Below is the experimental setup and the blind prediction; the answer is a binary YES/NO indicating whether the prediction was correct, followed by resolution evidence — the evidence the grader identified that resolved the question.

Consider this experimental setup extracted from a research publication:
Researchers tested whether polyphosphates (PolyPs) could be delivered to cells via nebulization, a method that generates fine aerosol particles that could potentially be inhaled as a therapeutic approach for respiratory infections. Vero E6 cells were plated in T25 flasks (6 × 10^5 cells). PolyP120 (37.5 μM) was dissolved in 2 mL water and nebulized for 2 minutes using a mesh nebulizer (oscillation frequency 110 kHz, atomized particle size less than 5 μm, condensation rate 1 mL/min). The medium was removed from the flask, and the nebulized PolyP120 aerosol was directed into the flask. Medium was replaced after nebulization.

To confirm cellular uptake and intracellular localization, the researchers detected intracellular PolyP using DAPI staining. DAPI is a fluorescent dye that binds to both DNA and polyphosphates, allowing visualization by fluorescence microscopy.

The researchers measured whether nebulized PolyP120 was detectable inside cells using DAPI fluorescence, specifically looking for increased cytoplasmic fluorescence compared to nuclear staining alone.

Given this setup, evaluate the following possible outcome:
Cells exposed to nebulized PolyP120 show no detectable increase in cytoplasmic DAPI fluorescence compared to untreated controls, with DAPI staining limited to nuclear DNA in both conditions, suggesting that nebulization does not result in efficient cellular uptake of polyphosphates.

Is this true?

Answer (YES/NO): NO